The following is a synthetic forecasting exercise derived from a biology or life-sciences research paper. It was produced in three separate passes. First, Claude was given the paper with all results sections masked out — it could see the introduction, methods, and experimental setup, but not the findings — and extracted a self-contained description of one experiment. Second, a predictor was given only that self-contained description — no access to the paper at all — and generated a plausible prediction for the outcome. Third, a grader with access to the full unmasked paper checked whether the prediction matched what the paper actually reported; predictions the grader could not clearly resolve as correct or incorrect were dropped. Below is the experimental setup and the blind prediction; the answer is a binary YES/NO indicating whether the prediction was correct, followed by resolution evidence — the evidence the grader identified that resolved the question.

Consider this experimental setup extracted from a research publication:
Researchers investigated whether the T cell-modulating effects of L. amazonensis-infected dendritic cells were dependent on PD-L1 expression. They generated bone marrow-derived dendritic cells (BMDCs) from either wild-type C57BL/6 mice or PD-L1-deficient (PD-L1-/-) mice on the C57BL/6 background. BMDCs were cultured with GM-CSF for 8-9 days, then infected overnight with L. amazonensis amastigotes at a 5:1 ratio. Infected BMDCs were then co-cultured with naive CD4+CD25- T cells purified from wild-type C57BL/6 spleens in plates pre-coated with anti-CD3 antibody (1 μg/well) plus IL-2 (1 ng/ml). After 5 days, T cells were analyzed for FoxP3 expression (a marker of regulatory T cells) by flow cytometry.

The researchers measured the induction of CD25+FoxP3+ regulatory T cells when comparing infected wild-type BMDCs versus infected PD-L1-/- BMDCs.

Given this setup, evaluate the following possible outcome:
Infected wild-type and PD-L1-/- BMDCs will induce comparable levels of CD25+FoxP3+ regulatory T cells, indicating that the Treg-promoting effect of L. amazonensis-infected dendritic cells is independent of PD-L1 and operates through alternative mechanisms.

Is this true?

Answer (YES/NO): NO